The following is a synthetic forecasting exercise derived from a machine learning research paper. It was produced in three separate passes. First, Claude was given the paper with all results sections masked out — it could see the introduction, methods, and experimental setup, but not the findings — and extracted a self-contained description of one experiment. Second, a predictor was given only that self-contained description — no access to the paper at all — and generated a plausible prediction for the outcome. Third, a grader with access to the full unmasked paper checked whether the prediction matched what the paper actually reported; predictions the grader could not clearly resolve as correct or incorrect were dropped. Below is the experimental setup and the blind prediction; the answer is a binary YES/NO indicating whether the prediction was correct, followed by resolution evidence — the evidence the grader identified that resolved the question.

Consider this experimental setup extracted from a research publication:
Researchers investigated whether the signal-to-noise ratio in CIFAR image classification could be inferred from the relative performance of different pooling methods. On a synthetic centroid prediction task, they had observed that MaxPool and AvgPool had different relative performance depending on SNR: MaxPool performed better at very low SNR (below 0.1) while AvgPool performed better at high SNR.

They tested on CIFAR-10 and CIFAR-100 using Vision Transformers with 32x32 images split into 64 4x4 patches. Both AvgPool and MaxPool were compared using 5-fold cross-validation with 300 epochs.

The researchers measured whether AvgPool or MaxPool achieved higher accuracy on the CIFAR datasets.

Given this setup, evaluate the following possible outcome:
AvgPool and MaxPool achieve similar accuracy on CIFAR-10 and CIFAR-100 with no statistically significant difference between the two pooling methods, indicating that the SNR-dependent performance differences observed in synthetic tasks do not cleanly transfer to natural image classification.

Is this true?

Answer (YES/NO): NO